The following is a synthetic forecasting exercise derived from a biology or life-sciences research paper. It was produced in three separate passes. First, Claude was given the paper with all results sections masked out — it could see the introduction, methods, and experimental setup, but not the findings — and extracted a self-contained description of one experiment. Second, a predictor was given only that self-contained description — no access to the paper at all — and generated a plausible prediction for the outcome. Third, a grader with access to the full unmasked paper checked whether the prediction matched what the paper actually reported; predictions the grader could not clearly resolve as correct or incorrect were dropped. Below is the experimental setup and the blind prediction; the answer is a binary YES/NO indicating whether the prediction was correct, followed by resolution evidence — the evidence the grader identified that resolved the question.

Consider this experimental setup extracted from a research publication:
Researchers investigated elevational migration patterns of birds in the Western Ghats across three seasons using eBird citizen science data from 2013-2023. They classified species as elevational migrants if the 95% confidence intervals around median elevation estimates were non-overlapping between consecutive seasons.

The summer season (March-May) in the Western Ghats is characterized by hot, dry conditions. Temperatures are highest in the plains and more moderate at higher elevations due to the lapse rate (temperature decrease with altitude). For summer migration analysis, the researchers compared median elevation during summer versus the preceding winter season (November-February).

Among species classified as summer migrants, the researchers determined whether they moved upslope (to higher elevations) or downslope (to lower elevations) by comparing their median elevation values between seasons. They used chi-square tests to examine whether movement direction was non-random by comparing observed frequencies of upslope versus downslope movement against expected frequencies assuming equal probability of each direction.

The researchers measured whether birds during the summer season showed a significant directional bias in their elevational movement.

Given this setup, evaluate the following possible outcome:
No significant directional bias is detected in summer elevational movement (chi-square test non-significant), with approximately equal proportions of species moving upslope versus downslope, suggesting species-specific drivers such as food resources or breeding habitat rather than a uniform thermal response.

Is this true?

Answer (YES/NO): NO